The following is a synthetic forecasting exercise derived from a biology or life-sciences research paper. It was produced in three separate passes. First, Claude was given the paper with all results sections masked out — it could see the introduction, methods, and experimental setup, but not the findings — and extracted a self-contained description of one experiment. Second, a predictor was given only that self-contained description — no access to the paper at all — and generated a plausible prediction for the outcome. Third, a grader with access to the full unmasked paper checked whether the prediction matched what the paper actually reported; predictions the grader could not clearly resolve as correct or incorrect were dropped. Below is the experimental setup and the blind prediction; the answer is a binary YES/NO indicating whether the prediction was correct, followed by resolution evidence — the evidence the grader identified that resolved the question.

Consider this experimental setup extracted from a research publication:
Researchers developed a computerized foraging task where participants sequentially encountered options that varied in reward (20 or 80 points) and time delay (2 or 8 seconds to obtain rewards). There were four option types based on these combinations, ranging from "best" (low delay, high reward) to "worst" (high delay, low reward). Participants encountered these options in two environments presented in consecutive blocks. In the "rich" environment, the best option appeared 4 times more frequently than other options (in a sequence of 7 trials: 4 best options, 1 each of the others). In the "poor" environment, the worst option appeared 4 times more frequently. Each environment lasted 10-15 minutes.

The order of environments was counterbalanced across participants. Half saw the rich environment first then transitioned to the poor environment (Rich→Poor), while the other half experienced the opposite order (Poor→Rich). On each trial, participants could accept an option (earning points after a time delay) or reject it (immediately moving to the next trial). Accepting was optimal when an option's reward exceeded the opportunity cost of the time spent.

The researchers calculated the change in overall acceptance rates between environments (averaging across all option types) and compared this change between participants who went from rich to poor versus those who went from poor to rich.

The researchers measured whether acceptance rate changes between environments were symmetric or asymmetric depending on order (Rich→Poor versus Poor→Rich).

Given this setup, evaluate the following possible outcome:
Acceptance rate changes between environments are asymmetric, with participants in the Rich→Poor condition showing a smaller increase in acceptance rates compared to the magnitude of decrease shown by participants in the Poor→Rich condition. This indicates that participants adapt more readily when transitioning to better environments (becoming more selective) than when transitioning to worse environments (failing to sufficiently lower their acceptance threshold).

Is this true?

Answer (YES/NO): YES